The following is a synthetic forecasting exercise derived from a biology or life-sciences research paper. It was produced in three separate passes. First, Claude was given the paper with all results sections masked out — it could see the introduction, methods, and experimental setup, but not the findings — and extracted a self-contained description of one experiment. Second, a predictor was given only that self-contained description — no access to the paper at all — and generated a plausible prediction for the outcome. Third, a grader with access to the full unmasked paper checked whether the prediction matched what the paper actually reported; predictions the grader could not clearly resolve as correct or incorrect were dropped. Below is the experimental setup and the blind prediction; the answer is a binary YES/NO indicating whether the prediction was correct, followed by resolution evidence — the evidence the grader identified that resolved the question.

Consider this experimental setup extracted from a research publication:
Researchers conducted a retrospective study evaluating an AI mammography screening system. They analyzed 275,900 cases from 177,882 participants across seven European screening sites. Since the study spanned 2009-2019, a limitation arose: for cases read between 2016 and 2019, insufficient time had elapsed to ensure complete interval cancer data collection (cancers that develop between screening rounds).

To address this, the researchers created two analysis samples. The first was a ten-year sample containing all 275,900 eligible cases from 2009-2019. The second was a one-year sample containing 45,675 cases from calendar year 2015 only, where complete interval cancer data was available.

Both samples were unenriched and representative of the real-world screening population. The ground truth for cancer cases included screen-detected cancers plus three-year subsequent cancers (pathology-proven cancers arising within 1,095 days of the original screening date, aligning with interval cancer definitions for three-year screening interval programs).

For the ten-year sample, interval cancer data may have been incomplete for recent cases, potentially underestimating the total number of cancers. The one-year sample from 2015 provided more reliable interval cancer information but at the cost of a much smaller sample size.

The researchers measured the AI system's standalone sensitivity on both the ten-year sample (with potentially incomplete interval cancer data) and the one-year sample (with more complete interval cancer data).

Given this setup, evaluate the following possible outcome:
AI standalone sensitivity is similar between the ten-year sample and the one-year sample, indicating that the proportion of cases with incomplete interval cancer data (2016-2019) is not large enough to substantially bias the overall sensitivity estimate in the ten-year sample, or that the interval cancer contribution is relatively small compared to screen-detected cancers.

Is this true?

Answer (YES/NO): NO